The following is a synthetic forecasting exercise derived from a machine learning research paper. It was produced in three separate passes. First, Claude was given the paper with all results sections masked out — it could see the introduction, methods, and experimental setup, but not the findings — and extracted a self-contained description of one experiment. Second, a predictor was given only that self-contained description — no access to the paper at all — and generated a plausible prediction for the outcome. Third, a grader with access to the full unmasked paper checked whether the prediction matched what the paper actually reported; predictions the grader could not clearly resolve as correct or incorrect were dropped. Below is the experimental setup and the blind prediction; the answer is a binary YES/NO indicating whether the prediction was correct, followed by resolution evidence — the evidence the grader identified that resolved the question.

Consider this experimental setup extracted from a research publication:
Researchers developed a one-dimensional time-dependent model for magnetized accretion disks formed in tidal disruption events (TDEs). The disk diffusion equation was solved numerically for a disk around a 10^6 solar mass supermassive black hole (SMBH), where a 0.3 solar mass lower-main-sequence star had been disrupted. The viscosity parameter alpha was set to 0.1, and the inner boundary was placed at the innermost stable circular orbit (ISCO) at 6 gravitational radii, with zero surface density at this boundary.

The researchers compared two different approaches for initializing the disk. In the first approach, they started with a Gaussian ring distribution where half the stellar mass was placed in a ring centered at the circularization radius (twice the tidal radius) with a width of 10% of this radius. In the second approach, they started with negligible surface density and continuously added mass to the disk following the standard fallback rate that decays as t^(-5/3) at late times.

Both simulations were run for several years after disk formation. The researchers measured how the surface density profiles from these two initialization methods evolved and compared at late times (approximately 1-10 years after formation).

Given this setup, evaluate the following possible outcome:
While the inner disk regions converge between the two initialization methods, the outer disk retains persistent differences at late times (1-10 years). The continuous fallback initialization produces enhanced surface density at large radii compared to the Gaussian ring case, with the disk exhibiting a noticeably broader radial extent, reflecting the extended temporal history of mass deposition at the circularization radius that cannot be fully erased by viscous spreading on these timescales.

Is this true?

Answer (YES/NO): NO